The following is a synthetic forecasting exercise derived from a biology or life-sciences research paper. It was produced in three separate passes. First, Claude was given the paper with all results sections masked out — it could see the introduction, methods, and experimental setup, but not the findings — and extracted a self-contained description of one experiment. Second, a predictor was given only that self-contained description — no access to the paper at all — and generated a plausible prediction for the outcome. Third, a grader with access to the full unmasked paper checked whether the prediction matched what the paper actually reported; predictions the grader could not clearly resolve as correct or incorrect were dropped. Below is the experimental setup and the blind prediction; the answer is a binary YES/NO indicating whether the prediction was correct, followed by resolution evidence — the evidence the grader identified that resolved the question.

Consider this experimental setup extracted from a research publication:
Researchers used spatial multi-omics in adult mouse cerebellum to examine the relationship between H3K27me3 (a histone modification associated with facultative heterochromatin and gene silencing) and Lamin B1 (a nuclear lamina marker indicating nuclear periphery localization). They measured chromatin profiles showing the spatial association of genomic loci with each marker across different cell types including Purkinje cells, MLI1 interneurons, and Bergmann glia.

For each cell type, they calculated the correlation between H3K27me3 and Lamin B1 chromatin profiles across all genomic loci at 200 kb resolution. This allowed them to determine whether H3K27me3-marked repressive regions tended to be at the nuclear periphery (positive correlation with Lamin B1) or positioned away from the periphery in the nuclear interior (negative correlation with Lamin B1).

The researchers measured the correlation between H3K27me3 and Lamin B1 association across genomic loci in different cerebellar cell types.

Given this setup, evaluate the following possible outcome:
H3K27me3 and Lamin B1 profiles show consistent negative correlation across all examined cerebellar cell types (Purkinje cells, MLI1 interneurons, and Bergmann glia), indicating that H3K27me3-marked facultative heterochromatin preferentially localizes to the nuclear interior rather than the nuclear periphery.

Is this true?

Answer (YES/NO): NO